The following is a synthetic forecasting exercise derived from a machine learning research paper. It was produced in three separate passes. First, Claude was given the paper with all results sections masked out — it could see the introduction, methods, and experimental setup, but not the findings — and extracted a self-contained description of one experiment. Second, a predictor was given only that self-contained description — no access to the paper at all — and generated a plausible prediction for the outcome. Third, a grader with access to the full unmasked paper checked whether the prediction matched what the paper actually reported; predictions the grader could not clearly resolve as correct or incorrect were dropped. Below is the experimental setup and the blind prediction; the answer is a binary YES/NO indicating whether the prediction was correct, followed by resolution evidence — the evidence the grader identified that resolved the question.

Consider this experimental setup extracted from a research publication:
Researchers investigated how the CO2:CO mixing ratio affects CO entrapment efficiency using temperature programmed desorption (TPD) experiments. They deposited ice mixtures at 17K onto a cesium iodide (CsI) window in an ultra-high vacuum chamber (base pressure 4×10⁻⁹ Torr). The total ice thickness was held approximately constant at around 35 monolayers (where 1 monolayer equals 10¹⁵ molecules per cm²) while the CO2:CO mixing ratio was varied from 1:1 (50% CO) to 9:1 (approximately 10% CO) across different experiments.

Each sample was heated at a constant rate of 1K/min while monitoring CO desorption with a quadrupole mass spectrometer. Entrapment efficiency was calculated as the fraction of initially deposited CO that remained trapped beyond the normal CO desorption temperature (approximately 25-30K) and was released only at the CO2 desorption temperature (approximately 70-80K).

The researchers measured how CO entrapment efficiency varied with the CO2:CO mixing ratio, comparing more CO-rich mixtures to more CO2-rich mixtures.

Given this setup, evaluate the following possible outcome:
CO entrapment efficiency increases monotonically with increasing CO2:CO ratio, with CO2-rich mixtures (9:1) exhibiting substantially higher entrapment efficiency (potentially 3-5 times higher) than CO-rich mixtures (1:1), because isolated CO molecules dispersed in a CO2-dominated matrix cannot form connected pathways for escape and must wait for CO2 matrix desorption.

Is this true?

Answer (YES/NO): NO